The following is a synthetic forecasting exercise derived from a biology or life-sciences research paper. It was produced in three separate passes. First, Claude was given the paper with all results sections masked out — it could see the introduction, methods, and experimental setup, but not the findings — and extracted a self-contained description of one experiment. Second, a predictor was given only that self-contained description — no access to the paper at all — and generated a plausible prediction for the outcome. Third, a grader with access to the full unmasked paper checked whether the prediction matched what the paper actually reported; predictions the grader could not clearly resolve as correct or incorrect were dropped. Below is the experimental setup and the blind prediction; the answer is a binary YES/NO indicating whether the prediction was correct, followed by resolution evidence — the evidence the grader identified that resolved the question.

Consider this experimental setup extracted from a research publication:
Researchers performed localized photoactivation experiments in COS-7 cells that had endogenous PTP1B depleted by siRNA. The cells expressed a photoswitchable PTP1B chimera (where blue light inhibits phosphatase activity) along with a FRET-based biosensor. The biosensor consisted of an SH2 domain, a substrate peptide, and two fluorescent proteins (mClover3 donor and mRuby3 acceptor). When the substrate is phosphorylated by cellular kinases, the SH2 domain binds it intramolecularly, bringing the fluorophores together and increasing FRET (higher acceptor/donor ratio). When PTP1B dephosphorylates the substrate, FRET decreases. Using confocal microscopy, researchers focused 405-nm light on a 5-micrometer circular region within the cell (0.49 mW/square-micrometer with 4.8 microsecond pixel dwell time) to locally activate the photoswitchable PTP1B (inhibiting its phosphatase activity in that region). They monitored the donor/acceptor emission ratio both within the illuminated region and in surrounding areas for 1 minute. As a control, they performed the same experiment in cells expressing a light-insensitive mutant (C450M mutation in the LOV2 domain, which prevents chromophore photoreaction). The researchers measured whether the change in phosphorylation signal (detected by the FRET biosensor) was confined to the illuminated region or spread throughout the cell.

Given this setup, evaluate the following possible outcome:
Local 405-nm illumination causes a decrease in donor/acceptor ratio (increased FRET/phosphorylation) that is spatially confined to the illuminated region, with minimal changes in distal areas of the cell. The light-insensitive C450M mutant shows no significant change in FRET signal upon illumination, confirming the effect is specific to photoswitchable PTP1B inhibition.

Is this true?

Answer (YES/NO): NO